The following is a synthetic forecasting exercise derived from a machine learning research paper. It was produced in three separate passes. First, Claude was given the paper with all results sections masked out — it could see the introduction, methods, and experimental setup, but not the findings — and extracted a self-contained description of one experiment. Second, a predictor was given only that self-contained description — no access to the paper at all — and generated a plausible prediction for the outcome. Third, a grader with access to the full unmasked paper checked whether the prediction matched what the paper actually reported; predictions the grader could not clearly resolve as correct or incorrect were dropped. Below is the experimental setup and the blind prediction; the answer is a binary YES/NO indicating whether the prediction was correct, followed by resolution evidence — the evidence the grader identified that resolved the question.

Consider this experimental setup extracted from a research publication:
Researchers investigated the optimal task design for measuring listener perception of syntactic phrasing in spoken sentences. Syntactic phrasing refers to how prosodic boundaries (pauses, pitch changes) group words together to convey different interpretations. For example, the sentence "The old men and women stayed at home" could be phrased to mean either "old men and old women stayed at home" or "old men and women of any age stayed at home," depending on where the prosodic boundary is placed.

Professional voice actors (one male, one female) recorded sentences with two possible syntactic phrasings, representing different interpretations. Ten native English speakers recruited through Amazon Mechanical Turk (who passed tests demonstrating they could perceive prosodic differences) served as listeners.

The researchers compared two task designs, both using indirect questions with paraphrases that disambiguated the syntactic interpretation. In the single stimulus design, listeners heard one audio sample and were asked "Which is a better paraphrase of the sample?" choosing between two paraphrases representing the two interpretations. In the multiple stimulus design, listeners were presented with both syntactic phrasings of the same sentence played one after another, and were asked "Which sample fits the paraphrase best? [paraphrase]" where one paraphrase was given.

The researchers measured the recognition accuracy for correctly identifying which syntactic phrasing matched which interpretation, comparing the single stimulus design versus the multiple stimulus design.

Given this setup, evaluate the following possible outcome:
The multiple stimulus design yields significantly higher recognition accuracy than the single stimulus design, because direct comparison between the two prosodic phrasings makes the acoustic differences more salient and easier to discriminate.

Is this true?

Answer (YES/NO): NO